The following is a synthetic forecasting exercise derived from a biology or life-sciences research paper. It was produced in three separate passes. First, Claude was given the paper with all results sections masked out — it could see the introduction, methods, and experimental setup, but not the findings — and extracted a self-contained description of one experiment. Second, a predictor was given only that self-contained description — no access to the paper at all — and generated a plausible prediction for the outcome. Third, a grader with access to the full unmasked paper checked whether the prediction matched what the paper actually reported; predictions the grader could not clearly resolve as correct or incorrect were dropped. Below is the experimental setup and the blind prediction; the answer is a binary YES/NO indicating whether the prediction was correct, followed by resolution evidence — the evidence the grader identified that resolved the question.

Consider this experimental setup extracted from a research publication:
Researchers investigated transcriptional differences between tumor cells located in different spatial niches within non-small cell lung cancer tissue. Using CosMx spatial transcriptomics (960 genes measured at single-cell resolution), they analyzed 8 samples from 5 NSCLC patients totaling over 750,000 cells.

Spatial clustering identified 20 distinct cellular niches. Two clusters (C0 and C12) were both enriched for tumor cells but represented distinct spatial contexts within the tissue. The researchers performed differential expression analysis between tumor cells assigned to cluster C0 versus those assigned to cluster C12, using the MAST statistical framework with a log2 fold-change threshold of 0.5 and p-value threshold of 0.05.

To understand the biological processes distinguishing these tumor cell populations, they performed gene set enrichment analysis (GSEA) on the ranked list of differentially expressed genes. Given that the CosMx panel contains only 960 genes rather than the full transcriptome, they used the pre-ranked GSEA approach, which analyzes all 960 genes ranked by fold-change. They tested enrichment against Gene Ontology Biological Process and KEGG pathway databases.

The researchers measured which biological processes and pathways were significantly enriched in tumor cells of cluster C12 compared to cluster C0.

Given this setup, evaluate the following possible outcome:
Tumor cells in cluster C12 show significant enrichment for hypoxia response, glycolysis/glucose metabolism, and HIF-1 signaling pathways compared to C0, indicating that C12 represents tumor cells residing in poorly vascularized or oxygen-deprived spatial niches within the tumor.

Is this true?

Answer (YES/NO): NO